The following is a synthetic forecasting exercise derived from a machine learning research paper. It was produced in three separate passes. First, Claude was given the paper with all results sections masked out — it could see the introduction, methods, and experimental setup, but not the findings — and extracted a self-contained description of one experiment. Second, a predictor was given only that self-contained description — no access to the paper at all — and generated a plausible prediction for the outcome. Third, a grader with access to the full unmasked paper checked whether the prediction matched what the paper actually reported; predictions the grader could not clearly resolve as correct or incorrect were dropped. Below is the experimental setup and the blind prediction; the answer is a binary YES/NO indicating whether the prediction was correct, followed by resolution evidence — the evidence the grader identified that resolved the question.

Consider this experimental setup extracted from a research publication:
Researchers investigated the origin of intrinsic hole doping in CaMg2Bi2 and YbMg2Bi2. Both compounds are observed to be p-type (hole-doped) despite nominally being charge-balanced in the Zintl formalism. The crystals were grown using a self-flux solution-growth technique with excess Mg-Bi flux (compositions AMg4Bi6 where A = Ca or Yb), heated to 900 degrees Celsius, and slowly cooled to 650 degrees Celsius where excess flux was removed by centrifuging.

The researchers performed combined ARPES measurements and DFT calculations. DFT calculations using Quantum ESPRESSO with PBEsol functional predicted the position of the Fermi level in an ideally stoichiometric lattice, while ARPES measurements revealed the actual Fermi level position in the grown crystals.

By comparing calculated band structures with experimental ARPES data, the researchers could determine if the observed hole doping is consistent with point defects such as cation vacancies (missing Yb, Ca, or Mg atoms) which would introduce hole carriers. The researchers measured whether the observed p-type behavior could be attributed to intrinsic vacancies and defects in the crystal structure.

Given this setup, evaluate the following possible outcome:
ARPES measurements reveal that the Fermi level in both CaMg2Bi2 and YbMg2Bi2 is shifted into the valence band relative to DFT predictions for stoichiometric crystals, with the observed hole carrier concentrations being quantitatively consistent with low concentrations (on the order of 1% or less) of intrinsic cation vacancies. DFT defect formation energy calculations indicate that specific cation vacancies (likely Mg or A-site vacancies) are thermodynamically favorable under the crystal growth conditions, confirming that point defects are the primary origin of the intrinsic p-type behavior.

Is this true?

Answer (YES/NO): NO